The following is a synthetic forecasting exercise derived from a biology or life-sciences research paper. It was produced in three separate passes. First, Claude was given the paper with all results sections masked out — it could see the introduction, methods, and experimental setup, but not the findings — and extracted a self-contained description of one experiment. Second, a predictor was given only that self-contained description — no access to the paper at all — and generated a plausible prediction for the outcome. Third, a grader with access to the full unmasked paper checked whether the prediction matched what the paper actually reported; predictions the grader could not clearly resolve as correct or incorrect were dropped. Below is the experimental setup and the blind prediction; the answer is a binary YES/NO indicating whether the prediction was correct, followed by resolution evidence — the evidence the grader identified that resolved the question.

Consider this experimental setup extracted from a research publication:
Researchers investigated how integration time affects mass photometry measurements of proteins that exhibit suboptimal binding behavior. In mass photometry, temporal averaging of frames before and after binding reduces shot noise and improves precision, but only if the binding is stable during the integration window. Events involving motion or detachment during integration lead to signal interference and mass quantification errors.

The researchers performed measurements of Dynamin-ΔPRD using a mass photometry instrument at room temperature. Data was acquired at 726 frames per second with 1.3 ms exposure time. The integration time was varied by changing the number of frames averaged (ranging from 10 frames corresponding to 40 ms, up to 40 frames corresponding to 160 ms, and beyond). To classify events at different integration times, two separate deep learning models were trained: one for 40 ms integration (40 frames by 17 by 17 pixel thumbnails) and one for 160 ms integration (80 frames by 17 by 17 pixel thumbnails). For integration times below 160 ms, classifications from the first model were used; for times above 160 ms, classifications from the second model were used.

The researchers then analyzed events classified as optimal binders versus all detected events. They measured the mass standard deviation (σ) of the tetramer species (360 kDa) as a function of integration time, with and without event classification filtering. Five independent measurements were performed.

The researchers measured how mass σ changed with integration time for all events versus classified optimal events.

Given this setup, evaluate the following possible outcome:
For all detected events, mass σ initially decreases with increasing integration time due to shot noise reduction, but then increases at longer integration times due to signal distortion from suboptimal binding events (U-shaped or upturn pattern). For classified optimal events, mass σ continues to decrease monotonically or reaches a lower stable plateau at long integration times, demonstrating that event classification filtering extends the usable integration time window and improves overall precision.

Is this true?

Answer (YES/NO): NO